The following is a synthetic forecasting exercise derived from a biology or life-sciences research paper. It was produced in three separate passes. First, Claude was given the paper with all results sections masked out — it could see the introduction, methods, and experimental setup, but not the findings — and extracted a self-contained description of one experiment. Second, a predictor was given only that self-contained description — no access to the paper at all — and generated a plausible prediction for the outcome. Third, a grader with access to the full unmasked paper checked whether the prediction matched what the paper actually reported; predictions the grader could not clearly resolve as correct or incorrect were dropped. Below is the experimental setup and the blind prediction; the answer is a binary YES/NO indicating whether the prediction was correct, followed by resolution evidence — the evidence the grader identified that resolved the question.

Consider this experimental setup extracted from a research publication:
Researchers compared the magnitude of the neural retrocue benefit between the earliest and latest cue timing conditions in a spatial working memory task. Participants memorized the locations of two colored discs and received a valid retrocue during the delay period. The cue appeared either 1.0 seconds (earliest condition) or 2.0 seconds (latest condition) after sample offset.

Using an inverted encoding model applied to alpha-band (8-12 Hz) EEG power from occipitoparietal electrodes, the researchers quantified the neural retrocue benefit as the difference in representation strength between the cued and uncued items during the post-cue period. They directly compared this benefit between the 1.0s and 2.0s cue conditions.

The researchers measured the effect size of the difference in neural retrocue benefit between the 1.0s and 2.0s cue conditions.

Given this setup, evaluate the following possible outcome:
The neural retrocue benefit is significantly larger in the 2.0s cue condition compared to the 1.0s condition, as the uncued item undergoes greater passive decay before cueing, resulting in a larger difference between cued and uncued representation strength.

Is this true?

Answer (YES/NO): NO